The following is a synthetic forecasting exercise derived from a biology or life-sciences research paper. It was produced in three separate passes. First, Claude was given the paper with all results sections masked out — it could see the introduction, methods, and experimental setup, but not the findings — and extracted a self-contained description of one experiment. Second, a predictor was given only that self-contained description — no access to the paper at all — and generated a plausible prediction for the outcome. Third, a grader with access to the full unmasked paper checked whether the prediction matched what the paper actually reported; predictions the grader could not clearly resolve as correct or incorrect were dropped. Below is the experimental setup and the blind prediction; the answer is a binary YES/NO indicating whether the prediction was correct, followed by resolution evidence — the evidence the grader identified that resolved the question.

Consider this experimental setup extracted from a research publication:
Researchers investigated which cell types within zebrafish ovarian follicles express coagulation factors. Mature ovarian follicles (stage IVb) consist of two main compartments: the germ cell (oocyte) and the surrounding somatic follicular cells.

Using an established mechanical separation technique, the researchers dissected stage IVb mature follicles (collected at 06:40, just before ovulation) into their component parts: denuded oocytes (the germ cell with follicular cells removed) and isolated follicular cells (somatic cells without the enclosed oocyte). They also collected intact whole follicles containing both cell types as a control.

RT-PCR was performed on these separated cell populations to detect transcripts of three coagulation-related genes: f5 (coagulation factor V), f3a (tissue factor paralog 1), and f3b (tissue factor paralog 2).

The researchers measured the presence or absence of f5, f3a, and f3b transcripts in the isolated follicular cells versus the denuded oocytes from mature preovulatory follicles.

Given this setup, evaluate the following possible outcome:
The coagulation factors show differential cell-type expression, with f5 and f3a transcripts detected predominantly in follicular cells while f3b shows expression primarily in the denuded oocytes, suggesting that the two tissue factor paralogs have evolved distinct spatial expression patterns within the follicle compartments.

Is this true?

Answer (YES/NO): NO